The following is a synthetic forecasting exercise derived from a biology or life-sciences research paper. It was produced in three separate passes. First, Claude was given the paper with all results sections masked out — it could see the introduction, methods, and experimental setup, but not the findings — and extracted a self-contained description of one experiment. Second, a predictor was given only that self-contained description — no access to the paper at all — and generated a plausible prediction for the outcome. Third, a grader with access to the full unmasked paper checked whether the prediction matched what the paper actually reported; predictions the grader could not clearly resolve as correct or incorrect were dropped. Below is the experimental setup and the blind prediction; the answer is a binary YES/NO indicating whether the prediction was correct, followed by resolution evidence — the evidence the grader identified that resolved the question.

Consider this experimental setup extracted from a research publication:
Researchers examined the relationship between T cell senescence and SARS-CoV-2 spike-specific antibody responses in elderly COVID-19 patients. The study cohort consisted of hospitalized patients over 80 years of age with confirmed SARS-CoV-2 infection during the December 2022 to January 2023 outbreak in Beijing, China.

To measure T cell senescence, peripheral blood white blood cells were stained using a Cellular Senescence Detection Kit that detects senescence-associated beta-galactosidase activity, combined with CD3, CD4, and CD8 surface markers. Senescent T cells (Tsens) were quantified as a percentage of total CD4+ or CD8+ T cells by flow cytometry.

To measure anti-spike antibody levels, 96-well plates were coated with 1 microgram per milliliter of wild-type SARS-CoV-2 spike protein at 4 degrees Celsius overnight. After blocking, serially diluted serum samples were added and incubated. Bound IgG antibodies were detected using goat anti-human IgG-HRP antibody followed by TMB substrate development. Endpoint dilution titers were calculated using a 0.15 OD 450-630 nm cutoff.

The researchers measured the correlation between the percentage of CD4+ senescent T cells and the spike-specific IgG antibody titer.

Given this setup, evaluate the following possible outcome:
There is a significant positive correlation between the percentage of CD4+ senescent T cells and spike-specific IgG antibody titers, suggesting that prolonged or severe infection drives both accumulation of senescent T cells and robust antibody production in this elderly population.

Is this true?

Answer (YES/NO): NO